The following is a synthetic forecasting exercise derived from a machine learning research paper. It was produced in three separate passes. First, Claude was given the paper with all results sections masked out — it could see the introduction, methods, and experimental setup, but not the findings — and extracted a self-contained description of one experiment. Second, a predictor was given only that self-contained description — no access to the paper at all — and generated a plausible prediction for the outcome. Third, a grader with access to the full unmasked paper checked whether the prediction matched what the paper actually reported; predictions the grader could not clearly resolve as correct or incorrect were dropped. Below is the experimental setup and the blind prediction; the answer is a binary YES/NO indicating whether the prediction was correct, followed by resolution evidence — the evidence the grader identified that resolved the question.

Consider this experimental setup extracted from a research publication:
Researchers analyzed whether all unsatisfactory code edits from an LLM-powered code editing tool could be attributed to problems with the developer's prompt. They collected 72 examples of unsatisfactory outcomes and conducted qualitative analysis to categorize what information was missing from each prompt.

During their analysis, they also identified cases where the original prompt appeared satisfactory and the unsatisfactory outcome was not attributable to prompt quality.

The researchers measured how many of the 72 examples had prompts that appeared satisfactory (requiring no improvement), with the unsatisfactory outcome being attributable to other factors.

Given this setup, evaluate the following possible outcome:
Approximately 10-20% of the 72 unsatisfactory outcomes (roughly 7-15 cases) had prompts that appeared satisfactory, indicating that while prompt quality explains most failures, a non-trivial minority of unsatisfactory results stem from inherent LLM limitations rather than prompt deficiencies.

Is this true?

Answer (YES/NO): NO